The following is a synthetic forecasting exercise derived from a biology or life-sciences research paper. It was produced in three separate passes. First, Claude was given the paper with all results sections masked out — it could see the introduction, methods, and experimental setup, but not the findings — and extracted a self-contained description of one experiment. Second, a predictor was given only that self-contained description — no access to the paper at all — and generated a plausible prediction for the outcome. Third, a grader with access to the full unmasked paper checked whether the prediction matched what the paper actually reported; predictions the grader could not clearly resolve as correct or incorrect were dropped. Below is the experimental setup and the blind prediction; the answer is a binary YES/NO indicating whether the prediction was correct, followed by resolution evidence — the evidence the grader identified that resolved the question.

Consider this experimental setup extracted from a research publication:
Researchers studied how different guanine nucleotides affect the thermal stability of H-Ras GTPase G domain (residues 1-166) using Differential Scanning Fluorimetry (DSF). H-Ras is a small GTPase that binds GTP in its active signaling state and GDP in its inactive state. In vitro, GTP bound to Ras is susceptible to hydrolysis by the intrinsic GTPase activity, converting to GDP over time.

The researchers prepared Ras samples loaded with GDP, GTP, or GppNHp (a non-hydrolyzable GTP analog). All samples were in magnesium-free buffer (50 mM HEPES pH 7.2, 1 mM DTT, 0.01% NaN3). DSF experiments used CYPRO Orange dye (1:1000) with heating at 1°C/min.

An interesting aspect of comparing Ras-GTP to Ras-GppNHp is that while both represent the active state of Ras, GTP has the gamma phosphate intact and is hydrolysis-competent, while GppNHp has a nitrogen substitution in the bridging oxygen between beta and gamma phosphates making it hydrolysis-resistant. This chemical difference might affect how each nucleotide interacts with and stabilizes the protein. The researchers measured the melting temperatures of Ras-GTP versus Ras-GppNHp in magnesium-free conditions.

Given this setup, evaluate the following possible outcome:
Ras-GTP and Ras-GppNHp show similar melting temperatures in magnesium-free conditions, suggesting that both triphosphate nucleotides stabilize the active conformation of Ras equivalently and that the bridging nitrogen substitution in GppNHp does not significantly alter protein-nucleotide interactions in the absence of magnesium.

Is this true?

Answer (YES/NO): NO